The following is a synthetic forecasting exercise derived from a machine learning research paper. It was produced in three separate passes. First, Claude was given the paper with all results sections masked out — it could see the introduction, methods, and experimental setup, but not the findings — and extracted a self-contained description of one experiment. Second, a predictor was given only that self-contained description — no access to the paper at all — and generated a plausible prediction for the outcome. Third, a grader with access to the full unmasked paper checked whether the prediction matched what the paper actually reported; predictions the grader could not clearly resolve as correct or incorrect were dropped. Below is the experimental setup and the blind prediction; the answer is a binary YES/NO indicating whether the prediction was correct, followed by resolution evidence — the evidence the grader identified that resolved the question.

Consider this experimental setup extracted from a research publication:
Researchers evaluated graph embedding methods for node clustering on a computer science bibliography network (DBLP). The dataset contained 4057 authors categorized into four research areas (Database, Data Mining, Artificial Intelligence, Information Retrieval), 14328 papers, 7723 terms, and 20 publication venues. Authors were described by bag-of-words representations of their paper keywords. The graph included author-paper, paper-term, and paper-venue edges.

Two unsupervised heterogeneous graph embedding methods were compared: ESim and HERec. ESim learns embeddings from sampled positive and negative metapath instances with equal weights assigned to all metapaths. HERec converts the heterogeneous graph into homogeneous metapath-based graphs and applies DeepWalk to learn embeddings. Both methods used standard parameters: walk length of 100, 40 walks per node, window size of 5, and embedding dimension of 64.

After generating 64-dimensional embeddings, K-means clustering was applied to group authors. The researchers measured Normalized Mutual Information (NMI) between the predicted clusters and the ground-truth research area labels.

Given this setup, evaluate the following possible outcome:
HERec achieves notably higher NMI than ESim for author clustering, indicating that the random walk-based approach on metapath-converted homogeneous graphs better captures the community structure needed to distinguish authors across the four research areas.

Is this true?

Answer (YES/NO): NO